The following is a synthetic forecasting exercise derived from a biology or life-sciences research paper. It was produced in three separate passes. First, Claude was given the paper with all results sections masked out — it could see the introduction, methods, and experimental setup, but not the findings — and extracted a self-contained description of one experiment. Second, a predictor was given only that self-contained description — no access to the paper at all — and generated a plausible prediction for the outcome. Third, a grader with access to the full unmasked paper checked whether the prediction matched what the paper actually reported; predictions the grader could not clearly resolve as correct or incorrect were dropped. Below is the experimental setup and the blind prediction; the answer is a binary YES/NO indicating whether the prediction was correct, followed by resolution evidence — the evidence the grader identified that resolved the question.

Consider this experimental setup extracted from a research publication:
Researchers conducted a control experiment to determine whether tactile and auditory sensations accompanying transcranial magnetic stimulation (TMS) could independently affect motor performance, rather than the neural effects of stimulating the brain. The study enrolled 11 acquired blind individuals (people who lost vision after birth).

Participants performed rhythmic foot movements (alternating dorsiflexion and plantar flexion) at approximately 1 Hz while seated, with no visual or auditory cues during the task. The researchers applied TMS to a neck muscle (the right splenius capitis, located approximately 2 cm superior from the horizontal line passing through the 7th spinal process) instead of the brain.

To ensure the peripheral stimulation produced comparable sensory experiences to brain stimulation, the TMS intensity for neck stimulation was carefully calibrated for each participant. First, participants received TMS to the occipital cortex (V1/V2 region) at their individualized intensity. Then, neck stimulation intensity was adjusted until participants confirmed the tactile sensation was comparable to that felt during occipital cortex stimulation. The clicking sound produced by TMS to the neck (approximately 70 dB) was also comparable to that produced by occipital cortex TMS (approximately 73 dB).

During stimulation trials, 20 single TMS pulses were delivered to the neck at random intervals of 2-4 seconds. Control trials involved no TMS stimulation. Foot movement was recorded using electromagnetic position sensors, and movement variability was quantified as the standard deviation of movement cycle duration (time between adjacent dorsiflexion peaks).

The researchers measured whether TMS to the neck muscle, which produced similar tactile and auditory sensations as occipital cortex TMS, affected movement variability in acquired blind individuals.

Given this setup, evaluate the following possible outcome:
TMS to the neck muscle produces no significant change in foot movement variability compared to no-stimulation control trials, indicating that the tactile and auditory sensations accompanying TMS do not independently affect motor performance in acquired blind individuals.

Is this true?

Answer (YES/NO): YES